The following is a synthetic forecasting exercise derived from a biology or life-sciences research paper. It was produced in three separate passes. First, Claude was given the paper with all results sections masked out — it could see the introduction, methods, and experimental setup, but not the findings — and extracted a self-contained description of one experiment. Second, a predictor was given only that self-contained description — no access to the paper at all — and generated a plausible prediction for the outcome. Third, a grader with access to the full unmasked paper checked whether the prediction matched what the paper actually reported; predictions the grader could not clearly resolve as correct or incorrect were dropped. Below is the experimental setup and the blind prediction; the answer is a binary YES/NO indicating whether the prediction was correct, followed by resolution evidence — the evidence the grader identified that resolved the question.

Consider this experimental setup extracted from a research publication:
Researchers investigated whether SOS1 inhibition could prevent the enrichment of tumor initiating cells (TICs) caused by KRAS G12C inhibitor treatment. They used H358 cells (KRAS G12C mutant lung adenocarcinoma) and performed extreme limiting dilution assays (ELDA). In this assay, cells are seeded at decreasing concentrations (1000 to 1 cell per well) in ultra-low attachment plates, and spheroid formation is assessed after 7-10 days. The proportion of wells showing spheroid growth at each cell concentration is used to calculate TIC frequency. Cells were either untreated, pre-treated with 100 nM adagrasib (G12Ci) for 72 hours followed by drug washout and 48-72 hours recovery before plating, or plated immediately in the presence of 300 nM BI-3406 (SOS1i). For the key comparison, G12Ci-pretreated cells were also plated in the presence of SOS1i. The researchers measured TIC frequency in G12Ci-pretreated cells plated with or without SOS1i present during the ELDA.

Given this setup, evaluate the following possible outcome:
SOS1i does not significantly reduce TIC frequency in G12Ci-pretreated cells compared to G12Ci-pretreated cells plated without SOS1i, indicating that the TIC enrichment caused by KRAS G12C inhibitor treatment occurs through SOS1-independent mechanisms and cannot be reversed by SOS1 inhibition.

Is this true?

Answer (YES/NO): NO